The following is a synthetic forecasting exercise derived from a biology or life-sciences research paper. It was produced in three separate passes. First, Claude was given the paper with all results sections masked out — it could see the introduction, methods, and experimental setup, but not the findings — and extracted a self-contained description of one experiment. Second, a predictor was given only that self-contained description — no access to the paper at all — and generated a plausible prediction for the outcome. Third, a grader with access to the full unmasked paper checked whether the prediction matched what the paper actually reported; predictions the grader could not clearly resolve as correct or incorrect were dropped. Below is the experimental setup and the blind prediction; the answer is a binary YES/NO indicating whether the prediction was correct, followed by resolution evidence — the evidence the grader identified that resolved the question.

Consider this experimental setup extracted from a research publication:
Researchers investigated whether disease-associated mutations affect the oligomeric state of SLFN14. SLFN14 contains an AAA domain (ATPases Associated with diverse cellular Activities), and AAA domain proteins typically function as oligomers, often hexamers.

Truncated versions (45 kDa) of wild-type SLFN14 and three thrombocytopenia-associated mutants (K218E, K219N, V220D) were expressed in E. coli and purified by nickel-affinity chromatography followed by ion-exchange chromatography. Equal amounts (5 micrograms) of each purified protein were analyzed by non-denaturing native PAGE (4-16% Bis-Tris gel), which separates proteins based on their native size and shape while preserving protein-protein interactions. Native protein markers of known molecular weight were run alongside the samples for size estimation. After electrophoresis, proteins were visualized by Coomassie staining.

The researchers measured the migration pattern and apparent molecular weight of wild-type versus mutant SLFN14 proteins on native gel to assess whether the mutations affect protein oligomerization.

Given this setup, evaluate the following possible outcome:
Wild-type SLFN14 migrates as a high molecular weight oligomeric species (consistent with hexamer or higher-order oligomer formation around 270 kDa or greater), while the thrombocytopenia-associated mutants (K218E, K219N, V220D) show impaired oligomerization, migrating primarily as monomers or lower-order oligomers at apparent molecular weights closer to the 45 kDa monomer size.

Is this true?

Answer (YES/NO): NO